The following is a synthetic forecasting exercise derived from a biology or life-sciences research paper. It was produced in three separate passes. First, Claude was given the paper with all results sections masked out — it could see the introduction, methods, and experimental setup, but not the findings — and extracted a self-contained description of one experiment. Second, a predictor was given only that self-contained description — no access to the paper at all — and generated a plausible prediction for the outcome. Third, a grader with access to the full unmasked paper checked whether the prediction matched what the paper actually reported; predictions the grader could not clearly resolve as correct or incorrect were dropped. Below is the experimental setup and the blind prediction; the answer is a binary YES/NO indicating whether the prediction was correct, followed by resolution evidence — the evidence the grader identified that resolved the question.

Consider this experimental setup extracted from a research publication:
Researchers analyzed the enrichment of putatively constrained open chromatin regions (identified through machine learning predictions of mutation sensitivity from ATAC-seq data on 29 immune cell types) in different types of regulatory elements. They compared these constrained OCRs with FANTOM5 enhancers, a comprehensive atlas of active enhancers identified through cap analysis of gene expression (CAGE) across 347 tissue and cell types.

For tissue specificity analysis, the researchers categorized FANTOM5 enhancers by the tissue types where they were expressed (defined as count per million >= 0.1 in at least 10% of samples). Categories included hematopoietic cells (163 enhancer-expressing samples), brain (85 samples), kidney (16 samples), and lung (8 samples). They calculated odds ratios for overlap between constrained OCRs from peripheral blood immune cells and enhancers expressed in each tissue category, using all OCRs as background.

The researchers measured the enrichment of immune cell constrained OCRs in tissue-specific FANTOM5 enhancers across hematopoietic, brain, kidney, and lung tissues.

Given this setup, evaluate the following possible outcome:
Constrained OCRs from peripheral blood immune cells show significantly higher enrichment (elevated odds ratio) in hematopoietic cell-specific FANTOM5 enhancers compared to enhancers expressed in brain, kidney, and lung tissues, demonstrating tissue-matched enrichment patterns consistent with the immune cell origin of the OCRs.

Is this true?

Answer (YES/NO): YES